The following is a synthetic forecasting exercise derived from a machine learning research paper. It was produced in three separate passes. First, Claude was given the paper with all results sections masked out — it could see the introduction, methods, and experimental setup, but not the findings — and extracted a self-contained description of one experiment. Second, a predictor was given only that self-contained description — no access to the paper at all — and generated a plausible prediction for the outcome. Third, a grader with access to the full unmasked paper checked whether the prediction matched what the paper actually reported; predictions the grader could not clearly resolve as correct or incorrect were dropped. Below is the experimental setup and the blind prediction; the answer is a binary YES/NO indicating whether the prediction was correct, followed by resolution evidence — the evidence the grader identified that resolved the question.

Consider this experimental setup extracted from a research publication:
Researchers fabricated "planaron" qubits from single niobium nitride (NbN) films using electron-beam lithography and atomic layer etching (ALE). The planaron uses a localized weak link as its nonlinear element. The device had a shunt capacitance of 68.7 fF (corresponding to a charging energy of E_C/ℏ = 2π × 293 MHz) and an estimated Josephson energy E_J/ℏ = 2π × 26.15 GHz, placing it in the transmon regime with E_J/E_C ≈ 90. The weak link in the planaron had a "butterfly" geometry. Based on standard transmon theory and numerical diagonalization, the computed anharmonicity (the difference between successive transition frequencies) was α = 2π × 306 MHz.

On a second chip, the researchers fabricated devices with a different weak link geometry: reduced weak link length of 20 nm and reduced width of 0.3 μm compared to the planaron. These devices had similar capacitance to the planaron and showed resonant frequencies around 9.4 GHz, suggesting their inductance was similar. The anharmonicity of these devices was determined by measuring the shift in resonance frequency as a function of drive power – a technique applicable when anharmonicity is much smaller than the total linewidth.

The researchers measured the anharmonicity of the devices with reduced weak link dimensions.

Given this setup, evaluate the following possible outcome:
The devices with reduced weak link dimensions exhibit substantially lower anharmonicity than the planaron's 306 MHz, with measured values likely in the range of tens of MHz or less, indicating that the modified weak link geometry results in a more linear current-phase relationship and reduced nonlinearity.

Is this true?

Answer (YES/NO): YES